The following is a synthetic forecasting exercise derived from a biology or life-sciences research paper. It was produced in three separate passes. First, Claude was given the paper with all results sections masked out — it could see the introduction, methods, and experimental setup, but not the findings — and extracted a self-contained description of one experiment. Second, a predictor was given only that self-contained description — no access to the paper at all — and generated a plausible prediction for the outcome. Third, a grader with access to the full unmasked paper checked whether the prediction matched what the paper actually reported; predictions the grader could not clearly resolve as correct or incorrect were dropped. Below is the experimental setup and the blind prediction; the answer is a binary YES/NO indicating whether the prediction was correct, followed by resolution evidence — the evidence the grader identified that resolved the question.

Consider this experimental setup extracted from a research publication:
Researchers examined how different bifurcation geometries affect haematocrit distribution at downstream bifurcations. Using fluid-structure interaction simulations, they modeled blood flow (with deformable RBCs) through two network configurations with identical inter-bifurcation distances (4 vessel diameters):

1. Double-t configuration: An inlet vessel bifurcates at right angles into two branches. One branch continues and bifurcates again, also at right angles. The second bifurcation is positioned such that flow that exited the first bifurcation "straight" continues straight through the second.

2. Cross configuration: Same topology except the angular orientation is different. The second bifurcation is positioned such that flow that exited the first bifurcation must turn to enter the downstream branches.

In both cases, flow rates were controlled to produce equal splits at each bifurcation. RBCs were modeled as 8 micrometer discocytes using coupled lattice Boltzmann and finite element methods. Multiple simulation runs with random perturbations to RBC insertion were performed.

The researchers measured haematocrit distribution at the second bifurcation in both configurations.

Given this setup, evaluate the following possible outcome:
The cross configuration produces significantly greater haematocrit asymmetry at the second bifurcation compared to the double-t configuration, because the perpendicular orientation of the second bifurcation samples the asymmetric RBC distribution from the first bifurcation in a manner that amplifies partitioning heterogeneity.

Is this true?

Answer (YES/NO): NO